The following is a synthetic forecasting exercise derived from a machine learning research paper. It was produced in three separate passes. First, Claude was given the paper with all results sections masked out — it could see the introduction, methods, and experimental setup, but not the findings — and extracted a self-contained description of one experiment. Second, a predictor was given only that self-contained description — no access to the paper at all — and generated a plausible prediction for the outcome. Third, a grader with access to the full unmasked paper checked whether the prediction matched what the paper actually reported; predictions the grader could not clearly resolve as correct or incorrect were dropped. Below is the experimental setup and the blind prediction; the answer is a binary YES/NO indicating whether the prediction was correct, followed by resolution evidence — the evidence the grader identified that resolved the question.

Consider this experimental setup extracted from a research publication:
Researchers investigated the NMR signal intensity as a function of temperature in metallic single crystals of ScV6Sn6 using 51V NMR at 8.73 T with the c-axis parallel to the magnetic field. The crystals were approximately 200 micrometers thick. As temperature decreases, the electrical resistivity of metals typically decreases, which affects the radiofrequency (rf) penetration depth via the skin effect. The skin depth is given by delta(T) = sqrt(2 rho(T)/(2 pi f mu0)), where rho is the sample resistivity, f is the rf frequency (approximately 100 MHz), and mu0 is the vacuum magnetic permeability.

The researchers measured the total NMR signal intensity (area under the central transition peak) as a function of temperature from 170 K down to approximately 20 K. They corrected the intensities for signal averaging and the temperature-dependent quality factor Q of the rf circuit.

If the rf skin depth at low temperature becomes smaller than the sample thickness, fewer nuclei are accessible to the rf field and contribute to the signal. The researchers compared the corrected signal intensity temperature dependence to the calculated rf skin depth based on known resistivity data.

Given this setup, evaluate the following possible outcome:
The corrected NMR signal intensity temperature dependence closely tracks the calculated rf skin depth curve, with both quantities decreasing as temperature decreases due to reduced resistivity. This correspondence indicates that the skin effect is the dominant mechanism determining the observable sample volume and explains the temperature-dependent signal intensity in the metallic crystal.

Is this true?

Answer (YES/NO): YES